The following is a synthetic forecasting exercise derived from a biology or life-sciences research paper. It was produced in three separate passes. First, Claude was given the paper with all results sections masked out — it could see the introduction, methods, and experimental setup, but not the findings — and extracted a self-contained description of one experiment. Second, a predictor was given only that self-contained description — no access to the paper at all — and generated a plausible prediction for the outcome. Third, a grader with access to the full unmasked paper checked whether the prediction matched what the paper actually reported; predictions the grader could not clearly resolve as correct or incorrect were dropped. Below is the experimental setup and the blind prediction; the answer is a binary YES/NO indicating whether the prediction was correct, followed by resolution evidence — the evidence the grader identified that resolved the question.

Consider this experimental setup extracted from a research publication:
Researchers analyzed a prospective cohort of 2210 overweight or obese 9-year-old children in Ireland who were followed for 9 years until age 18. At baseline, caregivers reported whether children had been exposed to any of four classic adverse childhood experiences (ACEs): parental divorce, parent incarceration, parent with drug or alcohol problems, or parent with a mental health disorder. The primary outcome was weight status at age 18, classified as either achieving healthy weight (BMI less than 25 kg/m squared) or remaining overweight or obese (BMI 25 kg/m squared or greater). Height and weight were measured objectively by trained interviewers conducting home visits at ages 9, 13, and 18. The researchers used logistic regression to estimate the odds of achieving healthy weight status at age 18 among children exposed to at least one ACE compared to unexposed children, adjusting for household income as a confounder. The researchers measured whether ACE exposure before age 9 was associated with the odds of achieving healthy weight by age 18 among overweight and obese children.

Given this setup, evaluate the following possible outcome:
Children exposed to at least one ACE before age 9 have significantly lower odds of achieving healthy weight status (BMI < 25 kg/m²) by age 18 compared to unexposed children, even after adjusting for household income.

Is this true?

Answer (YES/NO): YES